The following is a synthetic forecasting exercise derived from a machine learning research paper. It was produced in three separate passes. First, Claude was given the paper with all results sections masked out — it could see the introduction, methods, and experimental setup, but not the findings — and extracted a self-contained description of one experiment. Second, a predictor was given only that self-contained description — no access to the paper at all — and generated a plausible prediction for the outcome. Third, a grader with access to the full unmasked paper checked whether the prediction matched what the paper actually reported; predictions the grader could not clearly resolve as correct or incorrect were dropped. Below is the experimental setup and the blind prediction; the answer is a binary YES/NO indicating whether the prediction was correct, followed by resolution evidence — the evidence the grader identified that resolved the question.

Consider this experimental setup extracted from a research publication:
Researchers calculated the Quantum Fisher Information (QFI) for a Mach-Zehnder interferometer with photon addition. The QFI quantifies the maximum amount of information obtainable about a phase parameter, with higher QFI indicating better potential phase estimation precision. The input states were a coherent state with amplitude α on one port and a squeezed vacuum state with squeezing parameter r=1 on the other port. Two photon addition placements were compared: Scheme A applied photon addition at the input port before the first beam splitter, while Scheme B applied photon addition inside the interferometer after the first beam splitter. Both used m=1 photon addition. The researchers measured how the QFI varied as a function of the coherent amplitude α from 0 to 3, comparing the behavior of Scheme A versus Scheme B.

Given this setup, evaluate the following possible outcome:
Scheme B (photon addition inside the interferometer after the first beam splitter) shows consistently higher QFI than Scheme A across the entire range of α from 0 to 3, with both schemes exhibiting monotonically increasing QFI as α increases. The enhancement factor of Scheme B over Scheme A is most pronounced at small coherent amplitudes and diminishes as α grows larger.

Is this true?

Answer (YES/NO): YES